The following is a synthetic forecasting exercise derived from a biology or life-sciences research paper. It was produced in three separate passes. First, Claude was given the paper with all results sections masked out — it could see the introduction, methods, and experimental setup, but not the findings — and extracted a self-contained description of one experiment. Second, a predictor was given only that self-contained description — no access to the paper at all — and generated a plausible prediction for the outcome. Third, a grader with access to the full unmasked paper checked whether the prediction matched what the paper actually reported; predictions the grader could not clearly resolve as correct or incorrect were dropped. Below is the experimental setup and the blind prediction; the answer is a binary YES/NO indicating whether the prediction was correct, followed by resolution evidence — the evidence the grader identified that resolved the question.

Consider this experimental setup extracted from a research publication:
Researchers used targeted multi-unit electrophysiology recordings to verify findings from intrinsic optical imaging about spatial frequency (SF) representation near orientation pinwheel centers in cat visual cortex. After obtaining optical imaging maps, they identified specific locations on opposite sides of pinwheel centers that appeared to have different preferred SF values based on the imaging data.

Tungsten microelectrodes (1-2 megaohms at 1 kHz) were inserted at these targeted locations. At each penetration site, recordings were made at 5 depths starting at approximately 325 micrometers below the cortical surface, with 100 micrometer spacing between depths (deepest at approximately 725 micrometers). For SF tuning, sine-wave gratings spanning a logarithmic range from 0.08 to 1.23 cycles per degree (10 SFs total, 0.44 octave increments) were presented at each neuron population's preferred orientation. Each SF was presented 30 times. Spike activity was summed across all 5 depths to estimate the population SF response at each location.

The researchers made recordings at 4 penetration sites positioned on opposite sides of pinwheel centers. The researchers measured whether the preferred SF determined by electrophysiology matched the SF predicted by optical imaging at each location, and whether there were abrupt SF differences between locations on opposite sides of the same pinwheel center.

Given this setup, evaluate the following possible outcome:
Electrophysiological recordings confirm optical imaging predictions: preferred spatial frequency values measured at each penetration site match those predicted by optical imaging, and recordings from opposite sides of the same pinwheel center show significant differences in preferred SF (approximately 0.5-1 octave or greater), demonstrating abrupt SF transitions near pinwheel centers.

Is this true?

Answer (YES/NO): YES